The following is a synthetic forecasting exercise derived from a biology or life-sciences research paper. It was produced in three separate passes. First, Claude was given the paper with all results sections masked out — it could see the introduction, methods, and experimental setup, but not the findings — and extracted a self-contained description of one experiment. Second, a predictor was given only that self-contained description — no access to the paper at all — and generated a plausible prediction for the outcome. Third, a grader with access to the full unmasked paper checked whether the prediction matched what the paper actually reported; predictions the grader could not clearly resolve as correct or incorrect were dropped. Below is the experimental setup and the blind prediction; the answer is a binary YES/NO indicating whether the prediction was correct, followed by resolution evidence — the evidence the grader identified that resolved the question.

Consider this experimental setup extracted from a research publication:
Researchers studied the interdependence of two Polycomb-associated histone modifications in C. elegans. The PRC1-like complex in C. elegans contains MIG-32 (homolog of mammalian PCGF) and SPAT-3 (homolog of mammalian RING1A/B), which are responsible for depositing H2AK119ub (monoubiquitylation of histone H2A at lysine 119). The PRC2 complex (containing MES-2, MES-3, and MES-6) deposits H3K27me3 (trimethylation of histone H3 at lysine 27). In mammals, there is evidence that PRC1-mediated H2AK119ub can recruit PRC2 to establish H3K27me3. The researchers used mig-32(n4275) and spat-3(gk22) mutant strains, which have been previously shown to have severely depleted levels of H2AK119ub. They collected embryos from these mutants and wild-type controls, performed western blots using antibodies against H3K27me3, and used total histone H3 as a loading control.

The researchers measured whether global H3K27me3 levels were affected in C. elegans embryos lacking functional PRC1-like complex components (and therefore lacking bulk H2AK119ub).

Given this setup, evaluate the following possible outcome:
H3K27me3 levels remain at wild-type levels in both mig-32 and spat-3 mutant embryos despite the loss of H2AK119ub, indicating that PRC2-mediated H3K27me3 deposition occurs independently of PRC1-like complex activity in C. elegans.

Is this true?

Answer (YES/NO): YES